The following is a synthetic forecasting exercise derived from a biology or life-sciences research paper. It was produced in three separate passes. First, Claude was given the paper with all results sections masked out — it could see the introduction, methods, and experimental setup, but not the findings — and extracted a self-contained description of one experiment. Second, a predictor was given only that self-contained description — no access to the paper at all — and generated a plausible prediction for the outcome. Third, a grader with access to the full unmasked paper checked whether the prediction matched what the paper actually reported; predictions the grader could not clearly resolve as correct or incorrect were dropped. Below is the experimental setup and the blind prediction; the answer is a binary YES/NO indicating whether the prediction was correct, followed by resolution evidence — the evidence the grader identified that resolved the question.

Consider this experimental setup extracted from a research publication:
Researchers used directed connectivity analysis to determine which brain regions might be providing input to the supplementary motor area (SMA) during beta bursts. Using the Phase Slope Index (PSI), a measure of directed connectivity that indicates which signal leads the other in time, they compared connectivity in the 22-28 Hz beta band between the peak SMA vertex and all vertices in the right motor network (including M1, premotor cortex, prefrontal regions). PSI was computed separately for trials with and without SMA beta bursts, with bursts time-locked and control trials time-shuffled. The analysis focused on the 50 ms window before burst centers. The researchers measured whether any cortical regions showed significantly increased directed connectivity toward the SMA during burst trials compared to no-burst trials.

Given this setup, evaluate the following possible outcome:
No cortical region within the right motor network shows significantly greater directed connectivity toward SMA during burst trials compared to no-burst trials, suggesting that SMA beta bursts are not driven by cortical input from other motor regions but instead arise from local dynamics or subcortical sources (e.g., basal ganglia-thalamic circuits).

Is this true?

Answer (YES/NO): NO